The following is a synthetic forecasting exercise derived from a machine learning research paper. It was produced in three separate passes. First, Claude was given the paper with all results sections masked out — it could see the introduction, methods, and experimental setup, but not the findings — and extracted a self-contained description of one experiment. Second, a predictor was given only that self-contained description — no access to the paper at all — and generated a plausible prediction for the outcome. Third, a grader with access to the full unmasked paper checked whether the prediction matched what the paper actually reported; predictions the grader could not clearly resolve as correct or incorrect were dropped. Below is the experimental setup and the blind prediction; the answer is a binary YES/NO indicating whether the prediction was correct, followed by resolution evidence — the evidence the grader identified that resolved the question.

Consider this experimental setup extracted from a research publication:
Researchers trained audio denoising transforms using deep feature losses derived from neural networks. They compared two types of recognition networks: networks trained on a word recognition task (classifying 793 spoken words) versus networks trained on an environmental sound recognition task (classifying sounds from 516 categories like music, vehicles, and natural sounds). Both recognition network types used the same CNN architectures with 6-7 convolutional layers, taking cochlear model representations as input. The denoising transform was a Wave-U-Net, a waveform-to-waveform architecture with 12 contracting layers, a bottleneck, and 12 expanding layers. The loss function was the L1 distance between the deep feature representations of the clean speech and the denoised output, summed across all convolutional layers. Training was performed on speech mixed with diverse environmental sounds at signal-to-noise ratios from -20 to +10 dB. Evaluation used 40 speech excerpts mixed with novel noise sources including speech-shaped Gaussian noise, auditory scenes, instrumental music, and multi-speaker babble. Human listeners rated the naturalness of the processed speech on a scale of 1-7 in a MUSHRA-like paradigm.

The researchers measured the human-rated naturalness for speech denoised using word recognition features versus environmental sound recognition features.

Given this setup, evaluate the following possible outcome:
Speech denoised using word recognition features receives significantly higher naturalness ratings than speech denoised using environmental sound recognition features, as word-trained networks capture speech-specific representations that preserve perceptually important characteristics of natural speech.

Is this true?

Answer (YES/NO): NO